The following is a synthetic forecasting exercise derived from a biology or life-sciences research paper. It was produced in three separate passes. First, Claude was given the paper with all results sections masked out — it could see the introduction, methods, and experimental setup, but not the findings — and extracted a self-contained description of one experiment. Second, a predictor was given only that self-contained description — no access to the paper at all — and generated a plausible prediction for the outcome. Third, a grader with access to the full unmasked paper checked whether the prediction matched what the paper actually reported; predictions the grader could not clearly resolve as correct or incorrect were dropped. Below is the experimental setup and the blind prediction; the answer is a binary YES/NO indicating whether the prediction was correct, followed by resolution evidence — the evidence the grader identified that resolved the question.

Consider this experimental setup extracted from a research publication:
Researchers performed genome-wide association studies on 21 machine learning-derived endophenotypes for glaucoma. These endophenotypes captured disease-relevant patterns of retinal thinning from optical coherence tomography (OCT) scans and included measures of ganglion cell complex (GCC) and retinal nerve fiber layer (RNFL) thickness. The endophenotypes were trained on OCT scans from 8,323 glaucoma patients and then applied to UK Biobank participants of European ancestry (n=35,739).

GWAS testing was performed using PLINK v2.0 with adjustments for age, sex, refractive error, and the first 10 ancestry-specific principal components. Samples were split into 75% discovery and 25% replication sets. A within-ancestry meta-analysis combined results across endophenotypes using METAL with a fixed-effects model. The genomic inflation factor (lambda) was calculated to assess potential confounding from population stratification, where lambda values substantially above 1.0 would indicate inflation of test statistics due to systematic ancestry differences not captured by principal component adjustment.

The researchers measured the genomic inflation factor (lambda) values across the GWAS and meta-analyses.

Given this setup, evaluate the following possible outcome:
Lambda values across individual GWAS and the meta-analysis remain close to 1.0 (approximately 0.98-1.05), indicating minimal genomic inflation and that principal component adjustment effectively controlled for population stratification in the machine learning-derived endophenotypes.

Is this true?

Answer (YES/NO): YES